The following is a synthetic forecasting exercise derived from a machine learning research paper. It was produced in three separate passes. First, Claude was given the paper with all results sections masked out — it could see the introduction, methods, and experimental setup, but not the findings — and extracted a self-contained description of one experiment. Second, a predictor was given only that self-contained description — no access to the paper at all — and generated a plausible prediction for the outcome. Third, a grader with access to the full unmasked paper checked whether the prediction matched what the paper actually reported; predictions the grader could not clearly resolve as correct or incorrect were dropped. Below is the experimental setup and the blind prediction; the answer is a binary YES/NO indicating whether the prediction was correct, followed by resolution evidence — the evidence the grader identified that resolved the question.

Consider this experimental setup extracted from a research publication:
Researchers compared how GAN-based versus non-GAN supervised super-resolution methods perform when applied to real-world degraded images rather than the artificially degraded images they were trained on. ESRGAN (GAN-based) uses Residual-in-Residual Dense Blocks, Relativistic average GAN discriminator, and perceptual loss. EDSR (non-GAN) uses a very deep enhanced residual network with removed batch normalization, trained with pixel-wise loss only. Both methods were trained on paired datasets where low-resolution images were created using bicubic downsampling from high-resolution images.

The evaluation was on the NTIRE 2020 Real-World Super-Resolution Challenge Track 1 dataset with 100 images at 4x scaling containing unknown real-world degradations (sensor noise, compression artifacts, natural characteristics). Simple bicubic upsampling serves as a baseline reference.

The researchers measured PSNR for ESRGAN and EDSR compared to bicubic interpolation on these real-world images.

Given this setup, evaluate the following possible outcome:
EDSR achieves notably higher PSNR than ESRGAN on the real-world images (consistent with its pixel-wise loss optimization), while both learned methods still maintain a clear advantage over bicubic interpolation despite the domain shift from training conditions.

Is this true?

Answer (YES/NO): NO